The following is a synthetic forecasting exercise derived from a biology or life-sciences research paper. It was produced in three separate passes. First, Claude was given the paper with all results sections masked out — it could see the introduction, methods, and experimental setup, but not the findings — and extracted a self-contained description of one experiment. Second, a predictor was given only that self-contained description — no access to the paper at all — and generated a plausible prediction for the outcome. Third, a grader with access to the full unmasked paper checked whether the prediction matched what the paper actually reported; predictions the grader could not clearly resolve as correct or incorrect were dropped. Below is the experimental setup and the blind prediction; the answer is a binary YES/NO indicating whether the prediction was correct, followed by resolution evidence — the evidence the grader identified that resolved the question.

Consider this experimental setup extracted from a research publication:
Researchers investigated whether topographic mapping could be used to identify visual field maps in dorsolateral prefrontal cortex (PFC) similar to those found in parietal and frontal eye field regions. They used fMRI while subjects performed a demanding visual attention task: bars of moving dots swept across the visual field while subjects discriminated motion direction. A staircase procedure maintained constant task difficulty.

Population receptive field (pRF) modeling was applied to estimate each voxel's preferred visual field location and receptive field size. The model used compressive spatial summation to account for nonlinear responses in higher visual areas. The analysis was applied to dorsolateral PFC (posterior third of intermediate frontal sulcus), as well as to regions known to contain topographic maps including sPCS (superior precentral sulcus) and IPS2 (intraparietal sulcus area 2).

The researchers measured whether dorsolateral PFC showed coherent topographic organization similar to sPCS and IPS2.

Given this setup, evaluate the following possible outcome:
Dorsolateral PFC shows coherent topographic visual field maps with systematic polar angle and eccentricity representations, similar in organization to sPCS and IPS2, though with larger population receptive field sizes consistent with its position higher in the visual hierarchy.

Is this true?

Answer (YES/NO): NO